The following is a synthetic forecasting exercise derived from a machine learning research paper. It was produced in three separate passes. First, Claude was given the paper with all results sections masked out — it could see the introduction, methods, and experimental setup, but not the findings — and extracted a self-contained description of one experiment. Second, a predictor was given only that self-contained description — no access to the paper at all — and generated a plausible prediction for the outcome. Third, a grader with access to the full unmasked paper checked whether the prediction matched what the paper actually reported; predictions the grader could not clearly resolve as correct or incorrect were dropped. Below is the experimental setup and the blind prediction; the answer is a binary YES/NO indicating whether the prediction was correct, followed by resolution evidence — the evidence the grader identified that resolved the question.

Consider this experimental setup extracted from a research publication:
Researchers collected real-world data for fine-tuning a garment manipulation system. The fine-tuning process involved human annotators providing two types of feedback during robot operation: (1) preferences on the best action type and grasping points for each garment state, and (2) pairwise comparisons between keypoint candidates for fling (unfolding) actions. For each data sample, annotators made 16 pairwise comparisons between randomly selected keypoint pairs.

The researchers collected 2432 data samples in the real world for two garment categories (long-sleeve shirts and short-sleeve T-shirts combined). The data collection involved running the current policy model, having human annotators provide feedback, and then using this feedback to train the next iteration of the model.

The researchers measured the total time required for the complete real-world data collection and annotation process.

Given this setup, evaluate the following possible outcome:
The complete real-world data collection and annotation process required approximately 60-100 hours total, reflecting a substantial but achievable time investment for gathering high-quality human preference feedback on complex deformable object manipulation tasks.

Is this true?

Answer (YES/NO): NO